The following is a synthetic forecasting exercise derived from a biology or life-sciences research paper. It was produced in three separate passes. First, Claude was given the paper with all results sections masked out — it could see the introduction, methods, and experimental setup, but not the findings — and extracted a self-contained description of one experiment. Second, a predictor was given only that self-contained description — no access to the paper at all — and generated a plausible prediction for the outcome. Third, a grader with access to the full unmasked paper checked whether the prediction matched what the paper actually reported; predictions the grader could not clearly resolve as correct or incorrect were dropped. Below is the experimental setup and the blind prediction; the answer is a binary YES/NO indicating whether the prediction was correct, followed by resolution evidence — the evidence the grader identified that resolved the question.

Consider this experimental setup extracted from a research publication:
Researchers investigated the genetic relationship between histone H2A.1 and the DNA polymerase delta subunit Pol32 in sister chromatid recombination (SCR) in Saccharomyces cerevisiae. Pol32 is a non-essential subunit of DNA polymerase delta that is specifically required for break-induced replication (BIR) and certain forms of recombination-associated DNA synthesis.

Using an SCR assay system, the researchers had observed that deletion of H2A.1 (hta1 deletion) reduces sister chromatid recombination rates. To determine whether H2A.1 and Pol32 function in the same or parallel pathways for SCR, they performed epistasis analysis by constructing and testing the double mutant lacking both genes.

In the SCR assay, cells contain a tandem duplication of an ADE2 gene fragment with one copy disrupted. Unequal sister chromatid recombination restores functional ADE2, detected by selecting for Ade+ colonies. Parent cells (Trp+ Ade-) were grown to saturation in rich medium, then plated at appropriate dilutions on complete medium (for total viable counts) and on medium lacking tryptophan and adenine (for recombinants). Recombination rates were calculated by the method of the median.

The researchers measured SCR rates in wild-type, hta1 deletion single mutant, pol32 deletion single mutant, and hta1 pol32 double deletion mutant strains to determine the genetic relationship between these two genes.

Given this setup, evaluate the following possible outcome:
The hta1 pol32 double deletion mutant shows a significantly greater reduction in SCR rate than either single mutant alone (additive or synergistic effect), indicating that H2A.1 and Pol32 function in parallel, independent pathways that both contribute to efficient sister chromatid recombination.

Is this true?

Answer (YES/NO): NO